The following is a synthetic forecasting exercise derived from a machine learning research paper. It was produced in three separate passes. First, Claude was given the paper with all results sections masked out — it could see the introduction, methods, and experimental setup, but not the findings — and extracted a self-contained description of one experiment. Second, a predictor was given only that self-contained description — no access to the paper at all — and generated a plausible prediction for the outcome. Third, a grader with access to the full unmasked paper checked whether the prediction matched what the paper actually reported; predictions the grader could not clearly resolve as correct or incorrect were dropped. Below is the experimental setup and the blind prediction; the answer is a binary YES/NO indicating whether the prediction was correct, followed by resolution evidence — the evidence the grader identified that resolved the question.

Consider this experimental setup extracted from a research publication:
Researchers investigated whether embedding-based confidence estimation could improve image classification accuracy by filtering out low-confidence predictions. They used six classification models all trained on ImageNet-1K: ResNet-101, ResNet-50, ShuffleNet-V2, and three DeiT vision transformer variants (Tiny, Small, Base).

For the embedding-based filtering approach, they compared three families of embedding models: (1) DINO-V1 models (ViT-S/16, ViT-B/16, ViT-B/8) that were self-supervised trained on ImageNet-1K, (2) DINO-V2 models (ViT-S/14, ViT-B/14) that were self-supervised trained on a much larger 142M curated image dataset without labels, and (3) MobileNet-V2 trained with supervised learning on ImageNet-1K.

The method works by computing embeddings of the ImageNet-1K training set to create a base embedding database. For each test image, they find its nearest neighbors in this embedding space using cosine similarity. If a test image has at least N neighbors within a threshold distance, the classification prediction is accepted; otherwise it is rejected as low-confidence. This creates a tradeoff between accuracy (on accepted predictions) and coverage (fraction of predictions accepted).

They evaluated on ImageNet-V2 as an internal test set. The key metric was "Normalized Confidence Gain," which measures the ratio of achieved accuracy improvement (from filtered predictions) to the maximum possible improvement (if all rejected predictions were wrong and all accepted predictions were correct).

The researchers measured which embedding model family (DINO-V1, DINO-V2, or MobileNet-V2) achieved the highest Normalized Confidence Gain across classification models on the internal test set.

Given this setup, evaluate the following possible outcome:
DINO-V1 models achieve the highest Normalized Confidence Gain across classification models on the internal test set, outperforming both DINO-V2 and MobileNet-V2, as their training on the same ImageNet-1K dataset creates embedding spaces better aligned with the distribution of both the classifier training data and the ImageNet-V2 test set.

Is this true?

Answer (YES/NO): NO